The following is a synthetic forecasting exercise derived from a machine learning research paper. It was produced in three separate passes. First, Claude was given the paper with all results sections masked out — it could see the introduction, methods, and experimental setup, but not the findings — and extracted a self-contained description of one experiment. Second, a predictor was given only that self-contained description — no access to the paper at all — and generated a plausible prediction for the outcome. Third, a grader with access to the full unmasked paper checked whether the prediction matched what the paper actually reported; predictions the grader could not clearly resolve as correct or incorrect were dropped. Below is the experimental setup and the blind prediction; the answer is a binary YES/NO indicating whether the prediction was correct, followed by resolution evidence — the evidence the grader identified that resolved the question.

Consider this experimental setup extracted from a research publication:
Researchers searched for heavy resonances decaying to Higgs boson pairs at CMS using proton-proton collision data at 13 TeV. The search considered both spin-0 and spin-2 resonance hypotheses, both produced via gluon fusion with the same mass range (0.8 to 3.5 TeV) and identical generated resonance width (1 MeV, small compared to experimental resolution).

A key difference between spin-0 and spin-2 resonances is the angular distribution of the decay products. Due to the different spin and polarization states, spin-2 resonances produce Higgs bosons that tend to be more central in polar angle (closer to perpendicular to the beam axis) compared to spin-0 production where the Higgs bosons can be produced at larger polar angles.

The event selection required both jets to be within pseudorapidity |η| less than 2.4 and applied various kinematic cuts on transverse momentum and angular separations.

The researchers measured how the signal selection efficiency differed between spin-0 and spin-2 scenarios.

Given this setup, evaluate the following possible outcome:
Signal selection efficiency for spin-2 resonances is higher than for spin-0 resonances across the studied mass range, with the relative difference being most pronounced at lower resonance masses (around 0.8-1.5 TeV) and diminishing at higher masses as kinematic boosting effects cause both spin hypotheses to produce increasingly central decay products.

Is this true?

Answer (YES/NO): NO